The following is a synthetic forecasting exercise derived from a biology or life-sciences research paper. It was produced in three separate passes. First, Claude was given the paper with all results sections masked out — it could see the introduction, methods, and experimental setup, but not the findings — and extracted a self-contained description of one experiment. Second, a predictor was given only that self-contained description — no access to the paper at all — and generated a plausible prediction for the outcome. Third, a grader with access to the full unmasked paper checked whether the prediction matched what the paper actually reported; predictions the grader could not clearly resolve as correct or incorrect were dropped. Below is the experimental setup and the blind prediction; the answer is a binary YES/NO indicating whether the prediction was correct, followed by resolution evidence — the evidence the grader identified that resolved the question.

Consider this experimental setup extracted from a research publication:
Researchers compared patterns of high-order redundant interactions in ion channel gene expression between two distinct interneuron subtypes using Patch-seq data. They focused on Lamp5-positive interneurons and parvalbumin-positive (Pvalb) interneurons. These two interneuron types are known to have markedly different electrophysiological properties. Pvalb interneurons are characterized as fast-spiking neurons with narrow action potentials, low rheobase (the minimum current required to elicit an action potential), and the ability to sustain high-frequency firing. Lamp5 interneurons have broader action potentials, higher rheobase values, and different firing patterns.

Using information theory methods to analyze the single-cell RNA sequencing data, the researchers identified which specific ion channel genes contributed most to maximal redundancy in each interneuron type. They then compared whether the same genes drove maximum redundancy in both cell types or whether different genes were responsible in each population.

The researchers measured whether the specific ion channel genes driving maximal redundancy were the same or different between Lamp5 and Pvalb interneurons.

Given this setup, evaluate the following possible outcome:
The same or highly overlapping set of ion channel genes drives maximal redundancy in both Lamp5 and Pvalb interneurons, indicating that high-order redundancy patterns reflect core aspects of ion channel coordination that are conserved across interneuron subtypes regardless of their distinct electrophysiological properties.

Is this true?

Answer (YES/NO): NO